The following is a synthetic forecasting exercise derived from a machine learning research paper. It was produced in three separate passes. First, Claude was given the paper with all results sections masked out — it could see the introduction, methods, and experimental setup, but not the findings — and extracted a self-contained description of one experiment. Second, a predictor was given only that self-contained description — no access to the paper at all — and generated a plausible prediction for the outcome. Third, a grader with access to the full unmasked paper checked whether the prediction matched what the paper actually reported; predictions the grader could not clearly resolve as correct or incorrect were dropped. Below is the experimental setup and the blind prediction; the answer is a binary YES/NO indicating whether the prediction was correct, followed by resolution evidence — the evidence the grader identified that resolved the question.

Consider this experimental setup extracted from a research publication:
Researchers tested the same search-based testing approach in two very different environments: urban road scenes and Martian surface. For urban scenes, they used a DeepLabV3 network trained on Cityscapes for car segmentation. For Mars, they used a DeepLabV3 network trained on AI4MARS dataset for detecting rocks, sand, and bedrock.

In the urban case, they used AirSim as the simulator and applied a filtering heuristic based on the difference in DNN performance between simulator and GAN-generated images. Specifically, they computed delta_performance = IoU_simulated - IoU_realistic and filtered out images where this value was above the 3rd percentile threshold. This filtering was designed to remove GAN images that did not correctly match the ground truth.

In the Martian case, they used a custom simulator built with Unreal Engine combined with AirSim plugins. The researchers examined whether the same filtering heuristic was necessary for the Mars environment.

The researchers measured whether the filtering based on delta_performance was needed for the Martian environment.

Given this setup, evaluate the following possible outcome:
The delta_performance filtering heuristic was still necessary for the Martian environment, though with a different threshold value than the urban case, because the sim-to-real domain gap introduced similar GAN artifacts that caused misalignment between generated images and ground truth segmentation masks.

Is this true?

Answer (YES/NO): NO